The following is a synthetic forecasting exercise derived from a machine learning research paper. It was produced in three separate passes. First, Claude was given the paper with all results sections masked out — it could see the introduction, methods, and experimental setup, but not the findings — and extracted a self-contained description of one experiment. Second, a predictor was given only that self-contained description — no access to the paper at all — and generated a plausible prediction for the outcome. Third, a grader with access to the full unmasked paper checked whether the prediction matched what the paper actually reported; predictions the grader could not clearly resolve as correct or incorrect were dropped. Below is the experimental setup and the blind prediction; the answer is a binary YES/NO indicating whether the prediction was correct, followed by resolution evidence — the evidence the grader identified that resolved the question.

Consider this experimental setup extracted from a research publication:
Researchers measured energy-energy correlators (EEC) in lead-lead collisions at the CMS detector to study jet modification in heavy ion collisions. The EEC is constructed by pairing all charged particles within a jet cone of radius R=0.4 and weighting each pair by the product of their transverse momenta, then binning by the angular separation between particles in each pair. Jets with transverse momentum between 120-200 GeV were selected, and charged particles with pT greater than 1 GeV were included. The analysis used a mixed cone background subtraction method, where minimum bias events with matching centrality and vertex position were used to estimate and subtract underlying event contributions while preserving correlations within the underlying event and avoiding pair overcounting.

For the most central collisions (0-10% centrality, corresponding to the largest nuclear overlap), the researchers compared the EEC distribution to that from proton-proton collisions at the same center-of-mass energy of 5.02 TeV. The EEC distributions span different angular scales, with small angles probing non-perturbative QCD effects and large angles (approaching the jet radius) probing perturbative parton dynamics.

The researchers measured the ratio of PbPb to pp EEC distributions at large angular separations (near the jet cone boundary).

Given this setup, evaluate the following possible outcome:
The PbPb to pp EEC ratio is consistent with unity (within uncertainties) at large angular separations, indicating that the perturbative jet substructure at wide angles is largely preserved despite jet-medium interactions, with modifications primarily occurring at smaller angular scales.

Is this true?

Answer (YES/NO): NO